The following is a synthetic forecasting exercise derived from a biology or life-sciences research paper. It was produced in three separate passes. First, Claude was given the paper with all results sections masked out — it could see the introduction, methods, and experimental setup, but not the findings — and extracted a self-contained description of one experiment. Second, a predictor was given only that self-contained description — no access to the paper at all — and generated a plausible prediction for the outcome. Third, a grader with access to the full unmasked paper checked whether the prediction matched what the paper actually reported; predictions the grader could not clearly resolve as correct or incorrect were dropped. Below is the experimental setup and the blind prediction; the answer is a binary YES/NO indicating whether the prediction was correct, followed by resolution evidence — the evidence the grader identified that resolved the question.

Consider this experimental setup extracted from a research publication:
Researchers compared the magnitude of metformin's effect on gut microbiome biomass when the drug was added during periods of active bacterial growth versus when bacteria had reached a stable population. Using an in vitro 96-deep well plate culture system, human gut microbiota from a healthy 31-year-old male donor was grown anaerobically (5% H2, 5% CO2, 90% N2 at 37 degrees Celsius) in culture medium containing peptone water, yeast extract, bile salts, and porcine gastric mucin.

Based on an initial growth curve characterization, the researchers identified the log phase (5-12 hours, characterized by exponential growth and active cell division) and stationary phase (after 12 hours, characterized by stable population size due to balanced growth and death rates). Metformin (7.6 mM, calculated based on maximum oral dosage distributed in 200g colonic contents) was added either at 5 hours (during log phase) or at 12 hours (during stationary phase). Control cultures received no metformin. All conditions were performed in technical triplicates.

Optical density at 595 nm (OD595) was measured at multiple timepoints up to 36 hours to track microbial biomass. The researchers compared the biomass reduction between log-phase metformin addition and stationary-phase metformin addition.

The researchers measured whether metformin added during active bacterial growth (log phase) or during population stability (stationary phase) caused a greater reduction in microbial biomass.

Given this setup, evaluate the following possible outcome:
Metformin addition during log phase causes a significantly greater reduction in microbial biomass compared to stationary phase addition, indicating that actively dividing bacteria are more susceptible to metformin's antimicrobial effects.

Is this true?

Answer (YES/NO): YES